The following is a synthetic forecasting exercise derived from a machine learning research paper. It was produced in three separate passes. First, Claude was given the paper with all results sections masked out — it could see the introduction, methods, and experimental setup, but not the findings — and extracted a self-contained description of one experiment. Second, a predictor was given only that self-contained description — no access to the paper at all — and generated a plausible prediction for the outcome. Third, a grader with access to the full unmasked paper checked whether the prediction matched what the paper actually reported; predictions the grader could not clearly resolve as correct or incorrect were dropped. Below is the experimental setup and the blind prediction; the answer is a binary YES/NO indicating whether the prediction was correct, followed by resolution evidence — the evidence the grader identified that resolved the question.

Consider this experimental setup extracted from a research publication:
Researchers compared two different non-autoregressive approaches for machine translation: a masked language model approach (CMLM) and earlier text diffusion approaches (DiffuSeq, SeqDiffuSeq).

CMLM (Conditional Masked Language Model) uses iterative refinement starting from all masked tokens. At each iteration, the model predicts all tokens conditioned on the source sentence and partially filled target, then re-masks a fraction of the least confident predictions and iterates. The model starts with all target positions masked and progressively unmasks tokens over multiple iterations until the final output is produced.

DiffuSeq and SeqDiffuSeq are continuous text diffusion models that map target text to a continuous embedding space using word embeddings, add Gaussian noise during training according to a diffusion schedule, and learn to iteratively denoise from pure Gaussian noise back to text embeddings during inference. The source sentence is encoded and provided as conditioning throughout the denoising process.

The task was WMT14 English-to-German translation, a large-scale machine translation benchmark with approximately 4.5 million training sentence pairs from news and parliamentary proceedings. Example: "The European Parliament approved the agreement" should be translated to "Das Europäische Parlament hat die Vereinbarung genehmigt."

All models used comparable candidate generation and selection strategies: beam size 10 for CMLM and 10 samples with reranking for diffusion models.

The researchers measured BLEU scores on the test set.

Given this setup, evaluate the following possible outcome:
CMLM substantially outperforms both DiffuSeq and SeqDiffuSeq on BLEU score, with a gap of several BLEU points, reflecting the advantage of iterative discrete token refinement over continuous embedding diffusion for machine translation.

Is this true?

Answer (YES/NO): YES